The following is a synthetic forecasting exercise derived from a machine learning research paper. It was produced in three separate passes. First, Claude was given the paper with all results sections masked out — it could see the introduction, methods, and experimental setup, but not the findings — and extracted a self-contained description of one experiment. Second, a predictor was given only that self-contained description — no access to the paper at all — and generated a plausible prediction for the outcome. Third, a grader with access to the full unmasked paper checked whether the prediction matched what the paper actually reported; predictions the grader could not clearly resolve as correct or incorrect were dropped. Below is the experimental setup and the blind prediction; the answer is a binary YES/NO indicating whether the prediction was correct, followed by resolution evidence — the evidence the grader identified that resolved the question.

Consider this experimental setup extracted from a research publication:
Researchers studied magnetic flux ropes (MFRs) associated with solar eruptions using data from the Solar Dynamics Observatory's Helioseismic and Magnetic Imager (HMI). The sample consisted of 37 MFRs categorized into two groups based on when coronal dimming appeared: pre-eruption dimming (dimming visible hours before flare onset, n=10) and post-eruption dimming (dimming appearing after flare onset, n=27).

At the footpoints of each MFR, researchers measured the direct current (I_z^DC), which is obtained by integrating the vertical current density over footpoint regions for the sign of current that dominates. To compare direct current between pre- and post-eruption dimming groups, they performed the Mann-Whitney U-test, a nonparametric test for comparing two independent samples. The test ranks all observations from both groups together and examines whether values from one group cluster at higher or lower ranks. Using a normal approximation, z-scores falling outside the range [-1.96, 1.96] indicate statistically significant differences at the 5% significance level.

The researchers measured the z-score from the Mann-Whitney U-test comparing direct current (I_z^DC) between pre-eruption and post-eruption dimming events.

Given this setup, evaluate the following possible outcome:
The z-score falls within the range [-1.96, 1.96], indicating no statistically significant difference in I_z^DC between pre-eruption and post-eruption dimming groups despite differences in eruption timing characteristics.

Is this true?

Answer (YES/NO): NO